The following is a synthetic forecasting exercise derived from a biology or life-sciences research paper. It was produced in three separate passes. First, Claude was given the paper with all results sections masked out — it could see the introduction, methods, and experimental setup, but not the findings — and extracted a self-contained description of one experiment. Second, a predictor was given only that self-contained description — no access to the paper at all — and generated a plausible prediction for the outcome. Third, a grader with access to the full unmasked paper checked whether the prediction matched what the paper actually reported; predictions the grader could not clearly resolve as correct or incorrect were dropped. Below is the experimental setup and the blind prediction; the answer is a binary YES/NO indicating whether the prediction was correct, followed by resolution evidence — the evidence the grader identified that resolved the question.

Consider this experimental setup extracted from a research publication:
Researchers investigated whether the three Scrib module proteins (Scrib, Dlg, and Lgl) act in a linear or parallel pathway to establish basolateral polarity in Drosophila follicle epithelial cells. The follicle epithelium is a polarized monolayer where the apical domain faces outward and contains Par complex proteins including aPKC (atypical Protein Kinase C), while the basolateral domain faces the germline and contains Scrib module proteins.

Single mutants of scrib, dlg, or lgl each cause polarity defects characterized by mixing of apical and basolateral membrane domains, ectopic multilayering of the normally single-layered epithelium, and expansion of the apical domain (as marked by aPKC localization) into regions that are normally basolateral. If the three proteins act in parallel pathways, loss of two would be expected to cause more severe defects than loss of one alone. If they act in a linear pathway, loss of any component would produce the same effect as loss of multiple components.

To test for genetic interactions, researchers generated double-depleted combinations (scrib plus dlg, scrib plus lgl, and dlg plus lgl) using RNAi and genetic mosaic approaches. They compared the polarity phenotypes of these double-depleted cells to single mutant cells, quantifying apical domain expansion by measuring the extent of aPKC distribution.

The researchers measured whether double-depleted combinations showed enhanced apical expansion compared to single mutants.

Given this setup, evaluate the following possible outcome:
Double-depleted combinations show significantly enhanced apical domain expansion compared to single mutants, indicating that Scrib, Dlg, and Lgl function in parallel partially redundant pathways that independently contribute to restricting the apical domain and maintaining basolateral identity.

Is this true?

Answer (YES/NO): NO